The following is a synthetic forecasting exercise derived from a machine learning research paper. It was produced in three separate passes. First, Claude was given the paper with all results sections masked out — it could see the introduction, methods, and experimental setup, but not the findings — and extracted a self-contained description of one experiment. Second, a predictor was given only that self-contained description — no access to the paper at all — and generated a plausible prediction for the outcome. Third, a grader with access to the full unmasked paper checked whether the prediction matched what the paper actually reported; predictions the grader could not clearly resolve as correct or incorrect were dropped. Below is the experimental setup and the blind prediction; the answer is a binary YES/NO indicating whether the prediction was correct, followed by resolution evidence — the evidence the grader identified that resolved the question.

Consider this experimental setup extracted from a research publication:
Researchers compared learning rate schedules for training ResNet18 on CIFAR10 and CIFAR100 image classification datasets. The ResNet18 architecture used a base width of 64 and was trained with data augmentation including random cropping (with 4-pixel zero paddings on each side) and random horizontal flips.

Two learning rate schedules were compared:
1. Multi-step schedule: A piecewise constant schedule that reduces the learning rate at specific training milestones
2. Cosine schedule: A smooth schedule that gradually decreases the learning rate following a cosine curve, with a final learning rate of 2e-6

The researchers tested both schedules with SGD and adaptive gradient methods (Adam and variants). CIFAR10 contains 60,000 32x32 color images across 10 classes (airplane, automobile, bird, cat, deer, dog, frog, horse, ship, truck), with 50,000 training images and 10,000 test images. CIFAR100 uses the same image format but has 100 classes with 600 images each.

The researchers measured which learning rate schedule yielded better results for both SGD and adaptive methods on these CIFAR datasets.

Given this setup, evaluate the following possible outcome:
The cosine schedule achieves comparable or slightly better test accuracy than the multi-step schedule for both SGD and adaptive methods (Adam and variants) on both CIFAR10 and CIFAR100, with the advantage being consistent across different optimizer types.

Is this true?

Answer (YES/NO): YES